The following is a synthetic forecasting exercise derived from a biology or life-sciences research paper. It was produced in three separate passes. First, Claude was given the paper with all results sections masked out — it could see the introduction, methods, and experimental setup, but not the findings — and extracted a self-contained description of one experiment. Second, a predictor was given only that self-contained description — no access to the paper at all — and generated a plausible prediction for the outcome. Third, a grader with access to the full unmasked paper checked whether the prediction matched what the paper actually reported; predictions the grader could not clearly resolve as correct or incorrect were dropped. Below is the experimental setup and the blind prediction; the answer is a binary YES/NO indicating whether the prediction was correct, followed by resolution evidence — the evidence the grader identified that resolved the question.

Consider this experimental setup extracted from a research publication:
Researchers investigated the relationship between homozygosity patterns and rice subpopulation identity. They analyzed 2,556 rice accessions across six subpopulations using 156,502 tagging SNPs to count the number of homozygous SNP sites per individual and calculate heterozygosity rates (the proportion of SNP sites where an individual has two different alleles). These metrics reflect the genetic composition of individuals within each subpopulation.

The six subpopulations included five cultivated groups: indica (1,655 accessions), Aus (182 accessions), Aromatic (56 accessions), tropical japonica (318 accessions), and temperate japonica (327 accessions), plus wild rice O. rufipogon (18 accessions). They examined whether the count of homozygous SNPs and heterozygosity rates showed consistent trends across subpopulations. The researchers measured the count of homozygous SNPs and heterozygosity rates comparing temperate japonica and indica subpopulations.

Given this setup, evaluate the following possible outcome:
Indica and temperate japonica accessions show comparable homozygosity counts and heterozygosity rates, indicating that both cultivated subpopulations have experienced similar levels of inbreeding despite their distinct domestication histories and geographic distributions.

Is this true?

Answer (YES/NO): NO